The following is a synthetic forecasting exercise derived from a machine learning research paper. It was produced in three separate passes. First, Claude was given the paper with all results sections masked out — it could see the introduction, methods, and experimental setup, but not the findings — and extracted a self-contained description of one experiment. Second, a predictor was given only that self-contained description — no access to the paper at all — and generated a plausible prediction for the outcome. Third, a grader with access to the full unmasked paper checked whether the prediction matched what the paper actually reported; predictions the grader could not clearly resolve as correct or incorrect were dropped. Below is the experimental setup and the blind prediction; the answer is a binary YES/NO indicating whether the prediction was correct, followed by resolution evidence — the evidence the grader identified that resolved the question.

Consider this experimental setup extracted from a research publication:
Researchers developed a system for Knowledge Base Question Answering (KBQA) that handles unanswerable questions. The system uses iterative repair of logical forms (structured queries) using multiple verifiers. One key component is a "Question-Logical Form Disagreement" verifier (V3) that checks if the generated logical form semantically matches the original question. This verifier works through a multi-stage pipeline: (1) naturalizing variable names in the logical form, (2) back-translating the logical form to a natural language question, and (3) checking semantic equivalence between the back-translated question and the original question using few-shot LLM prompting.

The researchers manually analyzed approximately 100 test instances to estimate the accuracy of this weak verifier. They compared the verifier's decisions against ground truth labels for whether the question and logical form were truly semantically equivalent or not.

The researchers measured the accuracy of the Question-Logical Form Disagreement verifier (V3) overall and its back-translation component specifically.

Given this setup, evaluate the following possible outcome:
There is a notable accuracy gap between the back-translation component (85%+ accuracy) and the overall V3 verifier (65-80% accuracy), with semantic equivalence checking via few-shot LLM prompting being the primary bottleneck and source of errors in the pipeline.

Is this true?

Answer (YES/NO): NO